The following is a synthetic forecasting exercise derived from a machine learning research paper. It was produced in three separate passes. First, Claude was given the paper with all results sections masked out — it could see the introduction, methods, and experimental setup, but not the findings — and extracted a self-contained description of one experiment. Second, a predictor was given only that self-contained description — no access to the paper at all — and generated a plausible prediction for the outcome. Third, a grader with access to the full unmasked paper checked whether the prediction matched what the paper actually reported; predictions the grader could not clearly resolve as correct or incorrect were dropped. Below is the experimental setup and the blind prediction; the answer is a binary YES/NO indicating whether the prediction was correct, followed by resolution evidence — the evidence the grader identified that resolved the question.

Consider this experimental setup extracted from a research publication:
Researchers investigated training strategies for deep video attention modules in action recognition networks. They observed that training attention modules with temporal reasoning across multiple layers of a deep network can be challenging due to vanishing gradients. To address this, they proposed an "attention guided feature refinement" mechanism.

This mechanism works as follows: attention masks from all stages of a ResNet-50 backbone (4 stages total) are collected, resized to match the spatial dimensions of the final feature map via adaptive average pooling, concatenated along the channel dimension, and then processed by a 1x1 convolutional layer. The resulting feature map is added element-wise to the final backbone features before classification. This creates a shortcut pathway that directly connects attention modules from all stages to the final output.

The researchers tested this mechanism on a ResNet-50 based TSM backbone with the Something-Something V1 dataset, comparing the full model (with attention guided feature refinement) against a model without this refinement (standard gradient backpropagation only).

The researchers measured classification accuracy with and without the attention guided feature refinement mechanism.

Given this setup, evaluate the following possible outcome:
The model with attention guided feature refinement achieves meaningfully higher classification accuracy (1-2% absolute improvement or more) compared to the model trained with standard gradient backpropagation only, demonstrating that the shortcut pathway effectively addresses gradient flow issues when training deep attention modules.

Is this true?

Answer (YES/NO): YES